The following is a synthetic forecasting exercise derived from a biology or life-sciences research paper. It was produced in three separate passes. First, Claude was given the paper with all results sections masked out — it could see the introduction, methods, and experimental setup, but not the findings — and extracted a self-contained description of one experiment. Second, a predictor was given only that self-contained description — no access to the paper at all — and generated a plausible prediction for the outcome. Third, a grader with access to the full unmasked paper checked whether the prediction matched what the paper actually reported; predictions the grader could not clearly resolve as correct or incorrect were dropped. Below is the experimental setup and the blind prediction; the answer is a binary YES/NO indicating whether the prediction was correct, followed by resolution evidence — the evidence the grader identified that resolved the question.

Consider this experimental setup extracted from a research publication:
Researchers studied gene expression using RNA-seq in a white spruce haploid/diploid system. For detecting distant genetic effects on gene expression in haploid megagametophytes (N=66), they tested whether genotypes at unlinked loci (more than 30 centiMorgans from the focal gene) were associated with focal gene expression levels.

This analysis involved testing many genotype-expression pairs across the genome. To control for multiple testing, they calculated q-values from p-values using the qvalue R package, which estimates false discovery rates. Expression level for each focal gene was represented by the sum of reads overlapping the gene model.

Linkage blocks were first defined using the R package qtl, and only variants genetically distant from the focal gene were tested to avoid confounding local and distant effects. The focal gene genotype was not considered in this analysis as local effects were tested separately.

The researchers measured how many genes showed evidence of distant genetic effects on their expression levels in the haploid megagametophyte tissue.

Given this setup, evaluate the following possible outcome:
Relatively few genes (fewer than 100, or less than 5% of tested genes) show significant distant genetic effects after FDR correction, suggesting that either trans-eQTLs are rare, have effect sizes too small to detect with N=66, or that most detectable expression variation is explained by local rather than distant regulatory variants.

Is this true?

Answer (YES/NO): NO